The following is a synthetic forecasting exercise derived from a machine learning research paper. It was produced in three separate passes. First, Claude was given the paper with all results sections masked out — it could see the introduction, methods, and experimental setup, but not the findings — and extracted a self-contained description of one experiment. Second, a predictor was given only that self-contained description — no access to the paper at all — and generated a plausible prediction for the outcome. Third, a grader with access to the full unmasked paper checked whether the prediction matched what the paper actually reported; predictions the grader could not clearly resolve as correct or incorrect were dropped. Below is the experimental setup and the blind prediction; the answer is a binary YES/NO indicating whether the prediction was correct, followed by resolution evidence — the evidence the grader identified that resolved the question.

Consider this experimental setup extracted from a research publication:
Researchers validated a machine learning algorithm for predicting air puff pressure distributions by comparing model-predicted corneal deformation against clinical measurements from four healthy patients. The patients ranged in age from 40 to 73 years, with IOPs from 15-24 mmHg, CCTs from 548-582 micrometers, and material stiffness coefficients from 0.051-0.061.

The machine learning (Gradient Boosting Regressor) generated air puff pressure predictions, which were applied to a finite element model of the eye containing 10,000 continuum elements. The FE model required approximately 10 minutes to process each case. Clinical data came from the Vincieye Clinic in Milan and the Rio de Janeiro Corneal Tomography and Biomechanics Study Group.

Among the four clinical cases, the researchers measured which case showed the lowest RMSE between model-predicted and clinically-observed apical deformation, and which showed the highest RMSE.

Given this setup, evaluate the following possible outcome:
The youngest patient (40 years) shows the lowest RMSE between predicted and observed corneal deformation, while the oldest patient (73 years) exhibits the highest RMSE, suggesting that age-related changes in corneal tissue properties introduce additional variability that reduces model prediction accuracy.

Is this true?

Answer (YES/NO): NO